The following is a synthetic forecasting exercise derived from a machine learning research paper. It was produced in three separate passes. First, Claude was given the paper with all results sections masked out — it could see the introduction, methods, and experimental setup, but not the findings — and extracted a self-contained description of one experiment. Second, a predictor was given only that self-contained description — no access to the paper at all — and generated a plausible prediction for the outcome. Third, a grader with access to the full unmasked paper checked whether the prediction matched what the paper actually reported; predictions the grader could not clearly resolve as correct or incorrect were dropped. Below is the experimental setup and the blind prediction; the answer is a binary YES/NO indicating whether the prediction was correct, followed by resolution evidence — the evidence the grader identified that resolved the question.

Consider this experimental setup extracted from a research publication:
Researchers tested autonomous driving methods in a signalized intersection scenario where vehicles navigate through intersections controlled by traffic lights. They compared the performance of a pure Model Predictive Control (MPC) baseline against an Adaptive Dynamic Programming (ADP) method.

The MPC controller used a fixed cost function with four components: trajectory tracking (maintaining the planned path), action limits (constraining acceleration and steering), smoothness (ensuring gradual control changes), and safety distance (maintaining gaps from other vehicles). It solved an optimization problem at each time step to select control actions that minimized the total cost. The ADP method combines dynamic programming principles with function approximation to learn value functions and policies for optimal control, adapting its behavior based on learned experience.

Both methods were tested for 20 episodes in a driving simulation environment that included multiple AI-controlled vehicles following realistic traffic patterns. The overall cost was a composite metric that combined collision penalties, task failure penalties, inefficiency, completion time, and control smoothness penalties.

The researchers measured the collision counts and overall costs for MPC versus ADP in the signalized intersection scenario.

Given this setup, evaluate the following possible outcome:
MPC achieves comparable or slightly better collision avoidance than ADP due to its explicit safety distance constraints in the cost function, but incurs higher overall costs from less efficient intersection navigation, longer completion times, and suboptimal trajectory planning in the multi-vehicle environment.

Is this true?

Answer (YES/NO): NO